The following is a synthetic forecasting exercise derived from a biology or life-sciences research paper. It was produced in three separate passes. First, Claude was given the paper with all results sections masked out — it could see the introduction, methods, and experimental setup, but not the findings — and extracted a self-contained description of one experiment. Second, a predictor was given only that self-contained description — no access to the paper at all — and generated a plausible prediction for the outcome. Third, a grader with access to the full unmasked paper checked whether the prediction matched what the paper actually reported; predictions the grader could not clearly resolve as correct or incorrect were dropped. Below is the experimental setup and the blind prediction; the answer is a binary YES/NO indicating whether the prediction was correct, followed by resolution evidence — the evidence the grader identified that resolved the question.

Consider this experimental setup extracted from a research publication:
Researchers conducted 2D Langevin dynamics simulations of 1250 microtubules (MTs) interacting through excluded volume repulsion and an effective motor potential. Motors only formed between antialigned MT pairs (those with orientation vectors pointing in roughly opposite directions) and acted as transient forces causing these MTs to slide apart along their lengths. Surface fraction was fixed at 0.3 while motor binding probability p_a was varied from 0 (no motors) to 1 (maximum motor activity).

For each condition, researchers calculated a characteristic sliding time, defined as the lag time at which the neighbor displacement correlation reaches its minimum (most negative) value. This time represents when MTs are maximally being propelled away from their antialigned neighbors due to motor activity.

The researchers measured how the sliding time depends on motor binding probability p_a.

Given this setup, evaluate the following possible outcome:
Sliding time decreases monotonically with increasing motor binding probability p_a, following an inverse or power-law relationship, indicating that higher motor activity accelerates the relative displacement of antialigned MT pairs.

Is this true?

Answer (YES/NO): NO